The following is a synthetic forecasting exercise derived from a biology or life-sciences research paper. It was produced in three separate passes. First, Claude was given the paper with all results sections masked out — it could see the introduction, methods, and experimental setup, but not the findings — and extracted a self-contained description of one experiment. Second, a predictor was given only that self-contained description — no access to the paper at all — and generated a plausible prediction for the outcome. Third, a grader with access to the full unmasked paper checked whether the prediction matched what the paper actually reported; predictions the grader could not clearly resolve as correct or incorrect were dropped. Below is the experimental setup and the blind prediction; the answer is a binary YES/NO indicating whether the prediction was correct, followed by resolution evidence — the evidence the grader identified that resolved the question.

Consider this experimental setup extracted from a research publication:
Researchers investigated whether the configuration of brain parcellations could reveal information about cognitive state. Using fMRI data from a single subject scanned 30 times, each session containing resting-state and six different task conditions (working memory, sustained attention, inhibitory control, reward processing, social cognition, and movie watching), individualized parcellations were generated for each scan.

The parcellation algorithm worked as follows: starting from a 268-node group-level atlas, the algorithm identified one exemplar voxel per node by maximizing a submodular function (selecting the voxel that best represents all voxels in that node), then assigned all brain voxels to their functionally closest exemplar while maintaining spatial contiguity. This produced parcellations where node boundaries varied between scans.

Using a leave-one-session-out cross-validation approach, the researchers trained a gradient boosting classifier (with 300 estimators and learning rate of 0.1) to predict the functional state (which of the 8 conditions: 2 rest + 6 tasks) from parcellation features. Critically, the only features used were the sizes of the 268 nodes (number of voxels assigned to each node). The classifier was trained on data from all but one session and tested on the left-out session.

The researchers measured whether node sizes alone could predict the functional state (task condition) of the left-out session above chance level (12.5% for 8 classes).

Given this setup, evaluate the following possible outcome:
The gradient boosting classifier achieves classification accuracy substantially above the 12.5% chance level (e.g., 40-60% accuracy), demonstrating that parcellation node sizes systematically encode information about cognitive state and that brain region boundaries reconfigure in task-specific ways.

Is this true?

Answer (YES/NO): YES